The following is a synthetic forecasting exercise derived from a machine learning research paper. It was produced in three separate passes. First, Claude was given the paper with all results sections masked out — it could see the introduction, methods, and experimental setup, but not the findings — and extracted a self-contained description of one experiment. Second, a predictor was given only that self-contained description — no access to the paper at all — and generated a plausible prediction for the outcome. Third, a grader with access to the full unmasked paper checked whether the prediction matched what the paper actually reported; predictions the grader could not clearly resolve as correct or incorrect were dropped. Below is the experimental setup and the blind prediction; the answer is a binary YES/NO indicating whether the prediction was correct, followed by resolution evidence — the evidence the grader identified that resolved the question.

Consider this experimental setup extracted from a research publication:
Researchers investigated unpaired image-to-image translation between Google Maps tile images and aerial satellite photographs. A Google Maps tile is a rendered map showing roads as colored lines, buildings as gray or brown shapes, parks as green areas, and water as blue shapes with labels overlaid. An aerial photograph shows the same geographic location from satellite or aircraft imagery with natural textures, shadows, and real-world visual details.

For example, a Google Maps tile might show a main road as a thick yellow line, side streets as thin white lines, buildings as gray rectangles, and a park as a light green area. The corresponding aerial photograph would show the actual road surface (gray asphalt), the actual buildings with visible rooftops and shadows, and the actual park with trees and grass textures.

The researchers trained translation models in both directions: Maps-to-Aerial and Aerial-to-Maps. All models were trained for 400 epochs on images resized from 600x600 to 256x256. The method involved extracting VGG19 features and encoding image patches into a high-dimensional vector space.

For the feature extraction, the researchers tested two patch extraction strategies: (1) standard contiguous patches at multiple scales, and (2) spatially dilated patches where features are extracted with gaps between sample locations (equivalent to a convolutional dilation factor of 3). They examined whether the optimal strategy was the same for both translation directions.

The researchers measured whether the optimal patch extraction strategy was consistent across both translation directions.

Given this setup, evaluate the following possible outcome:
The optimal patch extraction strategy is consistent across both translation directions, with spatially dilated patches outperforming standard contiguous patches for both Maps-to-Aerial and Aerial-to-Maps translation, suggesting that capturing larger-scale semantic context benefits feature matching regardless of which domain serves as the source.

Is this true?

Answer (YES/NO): NO